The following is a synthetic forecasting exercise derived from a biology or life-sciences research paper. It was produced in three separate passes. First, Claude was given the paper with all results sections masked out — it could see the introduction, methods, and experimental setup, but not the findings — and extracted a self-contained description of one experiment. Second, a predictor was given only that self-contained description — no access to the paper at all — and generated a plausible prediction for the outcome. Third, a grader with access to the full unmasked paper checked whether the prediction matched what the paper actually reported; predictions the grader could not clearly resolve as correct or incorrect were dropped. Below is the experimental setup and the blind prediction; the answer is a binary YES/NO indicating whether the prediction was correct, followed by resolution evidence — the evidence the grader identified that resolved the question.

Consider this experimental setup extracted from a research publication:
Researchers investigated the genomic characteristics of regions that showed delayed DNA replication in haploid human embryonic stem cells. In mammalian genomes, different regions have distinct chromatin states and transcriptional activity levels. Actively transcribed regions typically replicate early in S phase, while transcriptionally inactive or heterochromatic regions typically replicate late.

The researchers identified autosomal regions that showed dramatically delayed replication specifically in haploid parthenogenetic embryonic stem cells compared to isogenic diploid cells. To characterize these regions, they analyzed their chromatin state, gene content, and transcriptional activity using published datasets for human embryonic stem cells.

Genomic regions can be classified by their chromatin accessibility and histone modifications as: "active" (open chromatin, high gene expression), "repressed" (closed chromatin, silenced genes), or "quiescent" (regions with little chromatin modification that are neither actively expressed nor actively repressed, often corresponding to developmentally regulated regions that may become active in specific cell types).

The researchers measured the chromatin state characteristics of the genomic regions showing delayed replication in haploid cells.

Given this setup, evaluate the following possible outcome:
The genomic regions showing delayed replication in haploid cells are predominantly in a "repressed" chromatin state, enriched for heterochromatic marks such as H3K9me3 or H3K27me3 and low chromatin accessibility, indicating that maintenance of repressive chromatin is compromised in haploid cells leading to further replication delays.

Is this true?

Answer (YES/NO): NO